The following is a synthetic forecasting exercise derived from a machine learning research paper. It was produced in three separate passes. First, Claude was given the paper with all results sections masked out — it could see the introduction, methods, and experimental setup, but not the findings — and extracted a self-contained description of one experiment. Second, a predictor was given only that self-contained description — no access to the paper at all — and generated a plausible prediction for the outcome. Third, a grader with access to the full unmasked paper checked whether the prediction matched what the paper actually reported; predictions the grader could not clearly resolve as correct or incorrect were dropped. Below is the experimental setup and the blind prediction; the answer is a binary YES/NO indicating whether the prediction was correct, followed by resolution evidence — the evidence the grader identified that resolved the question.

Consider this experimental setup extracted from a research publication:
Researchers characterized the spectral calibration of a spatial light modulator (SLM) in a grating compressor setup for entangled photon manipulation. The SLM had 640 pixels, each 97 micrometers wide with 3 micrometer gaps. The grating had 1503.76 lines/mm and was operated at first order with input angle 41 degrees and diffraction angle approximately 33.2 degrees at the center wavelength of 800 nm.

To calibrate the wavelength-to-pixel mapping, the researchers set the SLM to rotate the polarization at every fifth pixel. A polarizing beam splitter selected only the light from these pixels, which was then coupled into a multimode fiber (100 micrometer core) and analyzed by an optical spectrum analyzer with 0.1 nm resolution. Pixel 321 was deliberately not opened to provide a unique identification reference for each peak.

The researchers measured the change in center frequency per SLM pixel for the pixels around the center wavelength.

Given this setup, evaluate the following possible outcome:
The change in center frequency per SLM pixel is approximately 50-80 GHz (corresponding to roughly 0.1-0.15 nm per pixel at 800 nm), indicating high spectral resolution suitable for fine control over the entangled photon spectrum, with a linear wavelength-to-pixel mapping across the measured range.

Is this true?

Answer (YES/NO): NO